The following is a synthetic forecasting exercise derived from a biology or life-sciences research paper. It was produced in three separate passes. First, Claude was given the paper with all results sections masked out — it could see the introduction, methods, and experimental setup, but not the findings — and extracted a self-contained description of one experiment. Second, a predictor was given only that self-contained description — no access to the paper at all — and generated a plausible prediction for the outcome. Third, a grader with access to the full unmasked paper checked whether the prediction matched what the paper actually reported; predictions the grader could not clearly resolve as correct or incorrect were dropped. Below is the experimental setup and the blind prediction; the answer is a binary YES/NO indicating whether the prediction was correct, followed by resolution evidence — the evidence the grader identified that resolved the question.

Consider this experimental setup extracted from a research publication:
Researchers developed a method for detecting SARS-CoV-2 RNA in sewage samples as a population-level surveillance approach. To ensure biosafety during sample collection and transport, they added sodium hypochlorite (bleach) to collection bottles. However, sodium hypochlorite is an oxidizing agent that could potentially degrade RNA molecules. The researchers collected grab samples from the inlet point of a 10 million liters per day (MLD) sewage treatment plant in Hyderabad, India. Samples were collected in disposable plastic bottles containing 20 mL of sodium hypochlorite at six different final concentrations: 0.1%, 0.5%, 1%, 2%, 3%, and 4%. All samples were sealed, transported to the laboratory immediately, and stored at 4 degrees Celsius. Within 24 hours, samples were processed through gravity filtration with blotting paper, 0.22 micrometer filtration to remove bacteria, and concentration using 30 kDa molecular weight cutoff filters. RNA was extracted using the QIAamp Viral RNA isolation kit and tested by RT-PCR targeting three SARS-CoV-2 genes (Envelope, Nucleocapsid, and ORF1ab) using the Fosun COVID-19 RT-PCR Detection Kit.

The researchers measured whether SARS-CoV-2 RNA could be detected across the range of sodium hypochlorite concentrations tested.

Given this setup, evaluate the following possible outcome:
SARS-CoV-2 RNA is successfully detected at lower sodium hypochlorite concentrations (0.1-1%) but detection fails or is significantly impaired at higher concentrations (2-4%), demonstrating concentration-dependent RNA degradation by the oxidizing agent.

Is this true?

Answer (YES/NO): YES